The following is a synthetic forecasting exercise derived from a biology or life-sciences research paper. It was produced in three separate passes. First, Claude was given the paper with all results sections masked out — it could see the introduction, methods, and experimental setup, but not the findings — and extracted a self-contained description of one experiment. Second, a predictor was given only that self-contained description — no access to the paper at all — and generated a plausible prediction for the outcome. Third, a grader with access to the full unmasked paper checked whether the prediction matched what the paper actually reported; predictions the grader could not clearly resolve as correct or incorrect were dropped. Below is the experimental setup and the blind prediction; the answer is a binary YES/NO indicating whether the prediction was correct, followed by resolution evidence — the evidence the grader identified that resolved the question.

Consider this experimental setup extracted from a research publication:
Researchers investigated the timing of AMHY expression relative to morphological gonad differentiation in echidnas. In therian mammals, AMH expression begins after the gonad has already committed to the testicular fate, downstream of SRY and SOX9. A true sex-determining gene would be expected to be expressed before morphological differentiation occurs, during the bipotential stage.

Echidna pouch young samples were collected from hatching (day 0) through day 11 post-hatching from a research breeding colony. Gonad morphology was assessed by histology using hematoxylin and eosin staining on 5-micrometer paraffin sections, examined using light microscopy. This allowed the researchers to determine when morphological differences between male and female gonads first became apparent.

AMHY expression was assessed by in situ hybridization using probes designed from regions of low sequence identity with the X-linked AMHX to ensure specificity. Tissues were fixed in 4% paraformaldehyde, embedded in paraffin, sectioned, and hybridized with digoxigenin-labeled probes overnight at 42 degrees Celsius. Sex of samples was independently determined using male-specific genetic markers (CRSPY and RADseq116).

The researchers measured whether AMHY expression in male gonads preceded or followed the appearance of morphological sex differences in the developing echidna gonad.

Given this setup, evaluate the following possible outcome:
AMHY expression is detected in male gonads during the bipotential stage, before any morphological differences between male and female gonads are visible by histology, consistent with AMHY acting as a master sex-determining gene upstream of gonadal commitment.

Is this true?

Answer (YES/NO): YES